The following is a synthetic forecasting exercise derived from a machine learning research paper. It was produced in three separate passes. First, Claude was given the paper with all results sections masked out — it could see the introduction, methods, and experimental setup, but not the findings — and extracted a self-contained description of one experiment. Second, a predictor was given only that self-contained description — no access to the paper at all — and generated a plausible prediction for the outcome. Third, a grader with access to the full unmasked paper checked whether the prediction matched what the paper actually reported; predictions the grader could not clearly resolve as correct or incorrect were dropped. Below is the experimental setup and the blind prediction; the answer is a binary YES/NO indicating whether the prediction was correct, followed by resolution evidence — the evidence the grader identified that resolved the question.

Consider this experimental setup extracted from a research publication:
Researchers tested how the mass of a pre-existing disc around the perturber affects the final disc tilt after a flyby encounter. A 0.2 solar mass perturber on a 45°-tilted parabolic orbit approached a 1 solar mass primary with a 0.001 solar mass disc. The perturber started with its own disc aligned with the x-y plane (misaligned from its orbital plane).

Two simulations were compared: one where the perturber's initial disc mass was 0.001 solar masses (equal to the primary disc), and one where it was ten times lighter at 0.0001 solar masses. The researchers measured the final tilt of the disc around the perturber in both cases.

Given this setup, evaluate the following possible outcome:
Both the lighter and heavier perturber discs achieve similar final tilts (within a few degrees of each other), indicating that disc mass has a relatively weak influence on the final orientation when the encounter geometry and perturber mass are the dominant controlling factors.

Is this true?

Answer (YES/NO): NO